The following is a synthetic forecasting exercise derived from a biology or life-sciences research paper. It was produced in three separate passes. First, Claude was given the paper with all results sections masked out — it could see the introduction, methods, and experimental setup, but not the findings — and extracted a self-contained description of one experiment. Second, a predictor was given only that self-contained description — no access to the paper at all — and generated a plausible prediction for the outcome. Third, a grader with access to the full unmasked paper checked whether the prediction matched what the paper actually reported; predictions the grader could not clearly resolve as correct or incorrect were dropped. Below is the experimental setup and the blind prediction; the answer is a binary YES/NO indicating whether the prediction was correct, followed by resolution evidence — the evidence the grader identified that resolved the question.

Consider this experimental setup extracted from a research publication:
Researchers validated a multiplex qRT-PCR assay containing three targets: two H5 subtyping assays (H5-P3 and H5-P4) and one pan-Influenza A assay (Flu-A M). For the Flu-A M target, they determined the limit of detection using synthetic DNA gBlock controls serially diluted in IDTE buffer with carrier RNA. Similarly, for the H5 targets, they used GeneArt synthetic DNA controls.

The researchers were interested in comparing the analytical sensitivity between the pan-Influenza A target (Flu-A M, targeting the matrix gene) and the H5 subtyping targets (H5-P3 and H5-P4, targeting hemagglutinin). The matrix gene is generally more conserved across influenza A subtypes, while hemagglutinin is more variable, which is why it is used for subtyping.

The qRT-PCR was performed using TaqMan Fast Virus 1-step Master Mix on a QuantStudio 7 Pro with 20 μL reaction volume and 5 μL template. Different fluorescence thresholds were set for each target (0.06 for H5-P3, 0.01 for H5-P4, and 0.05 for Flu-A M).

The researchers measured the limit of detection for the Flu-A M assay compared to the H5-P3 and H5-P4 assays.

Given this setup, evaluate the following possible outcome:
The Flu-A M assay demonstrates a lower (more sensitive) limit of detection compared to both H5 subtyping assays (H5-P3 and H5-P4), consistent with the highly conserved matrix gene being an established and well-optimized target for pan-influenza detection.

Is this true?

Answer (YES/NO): YES